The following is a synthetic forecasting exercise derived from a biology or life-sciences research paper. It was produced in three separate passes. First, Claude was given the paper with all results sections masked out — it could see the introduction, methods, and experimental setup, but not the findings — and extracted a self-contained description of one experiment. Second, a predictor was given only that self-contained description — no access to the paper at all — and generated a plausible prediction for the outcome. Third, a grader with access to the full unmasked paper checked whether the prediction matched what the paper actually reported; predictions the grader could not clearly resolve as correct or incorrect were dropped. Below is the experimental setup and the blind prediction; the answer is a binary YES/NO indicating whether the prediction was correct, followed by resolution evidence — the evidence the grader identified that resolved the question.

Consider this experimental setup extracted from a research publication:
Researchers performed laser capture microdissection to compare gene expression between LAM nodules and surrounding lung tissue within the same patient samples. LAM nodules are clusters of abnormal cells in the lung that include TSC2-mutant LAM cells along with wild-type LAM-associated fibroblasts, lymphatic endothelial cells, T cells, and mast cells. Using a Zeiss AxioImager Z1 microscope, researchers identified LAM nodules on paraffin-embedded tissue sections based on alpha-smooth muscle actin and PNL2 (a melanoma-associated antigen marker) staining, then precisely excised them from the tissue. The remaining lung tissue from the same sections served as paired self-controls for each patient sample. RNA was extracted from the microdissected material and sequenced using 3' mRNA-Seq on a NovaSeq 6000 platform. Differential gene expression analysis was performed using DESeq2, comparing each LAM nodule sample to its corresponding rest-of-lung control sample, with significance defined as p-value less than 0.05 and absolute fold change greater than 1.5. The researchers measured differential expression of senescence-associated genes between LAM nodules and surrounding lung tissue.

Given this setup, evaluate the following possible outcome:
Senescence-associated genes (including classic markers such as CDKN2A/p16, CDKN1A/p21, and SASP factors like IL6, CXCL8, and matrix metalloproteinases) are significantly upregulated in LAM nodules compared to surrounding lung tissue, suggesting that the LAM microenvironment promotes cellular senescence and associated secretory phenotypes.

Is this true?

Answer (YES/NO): NO